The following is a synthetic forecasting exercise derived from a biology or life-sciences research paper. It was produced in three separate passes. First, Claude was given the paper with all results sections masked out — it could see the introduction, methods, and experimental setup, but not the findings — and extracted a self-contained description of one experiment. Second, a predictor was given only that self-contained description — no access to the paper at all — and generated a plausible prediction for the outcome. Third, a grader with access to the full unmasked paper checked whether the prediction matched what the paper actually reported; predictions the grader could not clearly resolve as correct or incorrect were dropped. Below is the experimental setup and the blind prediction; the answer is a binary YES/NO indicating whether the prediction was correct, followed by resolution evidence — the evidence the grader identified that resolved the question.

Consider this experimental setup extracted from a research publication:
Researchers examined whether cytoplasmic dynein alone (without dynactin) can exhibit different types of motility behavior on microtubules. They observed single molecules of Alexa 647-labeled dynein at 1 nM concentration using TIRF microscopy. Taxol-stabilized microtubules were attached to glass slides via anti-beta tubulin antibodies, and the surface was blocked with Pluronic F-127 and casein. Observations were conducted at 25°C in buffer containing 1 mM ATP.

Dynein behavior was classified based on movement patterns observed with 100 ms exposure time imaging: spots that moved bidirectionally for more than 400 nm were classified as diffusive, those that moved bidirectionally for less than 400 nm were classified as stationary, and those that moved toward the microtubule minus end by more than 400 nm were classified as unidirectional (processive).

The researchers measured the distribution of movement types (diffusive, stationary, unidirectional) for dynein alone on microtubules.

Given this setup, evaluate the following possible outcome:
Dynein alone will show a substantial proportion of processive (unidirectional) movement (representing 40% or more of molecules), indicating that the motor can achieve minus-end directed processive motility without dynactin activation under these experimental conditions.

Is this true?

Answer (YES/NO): NO